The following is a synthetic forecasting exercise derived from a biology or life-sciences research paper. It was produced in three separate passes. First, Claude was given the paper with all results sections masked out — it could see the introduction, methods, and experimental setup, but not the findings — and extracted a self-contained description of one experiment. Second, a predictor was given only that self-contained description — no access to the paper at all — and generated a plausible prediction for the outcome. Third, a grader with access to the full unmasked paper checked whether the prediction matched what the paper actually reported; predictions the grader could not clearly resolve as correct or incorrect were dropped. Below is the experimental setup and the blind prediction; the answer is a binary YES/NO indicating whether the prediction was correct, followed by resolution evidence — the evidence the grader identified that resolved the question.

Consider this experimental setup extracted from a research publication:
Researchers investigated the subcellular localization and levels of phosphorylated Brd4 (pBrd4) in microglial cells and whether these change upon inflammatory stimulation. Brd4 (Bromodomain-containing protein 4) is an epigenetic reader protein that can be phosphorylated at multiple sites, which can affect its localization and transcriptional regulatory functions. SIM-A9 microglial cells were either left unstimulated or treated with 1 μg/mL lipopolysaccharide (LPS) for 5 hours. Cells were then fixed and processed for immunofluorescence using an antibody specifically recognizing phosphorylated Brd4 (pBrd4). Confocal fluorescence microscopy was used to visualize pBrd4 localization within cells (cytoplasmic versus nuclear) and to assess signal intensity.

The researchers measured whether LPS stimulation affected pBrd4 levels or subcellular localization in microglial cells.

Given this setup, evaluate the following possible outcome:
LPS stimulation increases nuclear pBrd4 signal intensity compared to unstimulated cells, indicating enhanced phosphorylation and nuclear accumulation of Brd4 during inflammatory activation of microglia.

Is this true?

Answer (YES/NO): YES